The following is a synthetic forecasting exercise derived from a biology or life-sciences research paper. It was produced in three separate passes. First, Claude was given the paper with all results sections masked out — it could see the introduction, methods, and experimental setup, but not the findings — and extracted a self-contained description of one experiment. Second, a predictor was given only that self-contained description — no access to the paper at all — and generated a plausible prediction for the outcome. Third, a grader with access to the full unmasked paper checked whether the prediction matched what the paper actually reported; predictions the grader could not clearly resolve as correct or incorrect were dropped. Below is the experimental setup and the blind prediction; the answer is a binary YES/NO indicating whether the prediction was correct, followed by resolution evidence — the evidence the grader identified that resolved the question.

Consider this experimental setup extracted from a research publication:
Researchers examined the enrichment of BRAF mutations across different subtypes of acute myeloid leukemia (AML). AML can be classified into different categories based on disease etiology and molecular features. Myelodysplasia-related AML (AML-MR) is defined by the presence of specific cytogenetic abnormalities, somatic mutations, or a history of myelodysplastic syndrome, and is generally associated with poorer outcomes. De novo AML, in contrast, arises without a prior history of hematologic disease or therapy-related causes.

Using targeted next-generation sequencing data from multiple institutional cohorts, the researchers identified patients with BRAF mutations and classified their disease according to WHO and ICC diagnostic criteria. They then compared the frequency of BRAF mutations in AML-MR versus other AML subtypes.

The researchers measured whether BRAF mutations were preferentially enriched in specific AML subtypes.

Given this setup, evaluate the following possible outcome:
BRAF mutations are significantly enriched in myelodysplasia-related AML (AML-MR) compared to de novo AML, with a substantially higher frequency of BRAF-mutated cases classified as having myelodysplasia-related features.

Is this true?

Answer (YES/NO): YES